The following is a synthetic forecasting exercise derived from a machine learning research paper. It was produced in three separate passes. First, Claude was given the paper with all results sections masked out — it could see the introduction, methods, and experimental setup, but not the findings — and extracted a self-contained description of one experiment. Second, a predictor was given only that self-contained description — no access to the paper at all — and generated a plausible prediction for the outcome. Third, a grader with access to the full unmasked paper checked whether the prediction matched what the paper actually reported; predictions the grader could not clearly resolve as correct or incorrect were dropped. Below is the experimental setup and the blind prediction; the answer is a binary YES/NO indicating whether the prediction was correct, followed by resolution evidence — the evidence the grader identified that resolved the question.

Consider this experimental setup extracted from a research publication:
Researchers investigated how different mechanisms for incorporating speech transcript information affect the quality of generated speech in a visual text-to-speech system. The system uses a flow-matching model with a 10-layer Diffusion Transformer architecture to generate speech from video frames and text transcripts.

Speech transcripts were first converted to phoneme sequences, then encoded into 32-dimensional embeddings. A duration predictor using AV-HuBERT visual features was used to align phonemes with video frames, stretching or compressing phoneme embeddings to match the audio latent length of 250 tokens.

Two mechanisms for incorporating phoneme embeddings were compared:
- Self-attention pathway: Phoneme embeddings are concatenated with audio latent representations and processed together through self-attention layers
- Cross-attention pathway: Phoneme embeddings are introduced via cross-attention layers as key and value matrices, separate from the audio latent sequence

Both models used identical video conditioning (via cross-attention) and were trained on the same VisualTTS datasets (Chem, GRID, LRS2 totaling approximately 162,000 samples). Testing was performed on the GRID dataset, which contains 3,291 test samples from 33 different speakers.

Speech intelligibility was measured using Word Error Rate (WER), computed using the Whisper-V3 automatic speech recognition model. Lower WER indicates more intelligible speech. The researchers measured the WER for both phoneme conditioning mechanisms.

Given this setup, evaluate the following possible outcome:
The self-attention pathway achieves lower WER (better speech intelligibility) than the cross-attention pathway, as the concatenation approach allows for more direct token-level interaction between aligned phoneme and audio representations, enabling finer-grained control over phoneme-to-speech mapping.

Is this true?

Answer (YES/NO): YES